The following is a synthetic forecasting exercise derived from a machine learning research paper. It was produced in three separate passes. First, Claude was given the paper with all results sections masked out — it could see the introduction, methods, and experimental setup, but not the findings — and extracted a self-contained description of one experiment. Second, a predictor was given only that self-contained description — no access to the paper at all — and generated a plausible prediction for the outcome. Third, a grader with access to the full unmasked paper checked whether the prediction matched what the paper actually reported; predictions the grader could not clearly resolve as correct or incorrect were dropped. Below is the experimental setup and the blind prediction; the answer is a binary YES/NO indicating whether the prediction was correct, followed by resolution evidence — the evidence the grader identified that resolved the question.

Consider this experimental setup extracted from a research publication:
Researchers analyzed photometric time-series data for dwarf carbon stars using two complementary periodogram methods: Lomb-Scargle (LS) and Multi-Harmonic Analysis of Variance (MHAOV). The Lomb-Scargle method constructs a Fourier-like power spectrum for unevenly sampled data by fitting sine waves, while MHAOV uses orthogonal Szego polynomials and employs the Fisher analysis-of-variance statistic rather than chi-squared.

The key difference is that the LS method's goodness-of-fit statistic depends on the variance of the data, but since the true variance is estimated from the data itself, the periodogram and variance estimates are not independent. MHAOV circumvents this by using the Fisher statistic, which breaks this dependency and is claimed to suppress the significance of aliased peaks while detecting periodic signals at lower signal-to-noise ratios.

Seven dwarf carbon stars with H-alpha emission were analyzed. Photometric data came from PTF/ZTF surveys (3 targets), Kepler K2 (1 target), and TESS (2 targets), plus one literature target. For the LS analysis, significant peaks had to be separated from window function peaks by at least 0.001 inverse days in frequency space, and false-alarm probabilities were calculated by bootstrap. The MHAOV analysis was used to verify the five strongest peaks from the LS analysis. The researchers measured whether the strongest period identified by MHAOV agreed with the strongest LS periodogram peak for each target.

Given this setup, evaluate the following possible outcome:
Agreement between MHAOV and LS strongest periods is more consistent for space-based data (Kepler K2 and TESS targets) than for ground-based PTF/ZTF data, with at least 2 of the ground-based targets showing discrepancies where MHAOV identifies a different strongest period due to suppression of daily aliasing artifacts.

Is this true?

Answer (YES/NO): NO